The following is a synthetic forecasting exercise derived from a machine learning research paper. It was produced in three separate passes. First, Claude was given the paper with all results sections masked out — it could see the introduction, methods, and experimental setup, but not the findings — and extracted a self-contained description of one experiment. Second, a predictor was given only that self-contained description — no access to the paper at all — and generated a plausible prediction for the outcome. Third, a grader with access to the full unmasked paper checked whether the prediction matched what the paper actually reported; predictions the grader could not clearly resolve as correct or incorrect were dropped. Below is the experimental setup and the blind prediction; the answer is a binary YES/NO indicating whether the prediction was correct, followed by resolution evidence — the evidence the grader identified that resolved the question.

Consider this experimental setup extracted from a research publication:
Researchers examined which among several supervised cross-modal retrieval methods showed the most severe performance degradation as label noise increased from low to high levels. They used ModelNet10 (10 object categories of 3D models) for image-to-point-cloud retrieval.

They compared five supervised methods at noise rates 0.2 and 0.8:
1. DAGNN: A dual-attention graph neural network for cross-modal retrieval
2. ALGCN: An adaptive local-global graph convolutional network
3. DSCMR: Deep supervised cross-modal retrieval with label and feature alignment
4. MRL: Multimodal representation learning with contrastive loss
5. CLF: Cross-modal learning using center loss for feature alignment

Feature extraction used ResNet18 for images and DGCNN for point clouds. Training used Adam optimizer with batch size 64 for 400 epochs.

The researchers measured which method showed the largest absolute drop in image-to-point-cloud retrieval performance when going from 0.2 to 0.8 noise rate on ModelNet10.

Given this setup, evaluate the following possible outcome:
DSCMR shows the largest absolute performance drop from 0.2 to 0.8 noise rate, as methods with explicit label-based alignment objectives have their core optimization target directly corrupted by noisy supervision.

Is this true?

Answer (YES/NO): YES